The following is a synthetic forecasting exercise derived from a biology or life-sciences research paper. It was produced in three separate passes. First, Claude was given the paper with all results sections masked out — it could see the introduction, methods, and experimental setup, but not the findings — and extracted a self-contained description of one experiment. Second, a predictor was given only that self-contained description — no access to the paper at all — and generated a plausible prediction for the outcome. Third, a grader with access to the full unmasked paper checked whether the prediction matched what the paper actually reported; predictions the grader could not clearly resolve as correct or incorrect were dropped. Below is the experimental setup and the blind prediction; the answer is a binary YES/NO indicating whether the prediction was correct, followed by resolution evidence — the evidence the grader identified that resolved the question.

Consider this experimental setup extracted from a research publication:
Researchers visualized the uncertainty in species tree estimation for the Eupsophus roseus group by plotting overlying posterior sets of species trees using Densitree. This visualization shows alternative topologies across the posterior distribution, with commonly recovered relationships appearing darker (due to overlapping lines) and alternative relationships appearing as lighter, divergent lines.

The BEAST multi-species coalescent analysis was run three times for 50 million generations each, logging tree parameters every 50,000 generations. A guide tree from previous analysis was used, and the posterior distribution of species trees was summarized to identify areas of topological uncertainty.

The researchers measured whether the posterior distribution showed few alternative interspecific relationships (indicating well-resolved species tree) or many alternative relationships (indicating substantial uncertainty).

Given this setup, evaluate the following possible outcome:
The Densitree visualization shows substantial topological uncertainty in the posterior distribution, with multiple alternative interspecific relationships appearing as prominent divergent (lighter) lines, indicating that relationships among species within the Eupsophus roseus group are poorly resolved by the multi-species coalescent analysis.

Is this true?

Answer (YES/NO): NO